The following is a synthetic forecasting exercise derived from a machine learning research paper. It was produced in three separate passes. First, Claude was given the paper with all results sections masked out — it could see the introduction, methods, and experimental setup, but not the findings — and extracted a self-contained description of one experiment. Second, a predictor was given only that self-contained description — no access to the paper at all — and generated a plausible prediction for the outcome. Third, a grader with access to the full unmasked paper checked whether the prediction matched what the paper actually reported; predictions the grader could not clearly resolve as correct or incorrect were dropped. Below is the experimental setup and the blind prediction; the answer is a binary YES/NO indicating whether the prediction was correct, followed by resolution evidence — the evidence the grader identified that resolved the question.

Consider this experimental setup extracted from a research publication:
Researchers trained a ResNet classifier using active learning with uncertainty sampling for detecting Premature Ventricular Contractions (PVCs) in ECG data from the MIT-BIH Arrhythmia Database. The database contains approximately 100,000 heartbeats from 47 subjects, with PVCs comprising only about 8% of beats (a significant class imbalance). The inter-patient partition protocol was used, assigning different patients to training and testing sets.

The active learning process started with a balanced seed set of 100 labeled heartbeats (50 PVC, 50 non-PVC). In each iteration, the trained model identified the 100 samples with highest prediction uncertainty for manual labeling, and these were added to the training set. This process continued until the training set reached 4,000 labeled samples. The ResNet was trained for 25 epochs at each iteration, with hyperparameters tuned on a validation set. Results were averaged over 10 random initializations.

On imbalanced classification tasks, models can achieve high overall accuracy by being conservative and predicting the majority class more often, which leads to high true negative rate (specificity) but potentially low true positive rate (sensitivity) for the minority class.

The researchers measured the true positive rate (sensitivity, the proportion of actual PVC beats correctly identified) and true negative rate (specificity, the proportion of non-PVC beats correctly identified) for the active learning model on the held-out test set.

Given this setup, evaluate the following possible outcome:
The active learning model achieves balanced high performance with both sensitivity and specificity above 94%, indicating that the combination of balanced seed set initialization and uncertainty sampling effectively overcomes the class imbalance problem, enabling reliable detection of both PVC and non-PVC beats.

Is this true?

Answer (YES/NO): NO